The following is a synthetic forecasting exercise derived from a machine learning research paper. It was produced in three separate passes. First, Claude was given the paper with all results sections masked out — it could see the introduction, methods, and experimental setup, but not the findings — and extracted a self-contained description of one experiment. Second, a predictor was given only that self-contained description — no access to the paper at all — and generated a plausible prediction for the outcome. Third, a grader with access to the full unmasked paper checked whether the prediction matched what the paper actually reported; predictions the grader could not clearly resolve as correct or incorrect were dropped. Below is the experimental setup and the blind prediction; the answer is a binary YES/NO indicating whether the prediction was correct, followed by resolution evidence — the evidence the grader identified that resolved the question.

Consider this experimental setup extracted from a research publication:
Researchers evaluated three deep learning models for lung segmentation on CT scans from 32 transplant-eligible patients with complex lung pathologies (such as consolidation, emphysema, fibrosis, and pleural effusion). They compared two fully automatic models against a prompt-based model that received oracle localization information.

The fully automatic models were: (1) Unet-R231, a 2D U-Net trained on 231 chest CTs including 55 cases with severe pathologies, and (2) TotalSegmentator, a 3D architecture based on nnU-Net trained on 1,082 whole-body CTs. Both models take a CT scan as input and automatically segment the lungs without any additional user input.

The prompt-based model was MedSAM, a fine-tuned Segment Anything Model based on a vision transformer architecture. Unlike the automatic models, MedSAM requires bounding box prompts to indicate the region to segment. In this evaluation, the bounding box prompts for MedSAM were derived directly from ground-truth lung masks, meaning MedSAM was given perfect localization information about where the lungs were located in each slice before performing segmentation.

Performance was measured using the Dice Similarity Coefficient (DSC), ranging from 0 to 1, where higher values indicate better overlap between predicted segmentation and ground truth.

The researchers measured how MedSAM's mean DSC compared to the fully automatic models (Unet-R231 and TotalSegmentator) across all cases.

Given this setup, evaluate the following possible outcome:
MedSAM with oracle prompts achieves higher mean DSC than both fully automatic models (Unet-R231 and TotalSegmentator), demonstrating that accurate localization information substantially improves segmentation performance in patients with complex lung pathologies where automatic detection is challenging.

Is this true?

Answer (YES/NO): NO